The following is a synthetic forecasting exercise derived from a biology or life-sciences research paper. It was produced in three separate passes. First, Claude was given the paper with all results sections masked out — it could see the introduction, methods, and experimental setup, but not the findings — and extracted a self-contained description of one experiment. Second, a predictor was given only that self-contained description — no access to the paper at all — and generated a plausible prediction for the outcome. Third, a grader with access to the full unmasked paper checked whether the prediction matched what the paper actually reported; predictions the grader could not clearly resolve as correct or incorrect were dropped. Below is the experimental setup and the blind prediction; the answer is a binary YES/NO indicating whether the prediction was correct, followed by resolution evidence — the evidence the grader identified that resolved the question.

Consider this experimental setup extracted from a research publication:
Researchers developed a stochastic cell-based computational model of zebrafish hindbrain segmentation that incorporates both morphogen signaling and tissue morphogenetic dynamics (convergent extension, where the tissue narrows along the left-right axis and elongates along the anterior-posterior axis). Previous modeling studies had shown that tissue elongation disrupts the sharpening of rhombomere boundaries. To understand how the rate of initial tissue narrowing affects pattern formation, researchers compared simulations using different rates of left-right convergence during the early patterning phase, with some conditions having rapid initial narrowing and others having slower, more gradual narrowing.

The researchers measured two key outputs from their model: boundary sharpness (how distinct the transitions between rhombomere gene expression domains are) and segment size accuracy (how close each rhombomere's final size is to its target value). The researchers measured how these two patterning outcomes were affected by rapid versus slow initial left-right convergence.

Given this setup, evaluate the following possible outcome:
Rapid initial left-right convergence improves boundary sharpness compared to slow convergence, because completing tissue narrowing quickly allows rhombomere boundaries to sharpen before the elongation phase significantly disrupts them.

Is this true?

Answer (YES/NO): YES